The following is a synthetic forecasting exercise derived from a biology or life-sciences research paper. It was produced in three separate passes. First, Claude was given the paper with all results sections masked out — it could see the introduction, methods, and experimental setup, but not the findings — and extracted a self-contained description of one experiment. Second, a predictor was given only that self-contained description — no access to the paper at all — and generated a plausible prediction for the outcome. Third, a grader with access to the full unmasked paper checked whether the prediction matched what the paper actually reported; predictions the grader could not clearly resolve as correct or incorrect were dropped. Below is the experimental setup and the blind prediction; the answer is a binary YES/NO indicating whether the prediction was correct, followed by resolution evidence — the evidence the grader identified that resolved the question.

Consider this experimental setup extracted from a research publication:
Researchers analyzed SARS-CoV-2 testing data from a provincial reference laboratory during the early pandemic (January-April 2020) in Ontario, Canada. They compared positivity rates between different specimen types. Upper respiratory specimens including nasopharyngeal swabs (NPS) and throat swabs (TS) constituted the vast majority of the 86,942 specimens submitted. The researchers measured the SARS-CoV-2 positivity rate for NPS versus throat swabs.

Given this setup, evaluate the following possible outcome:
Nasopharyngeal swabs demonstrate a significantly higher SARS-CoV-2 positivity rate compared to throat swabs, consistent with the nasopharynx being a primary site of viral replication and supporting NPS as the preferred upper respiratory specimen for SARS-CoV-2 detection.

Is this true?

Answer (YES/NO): YES